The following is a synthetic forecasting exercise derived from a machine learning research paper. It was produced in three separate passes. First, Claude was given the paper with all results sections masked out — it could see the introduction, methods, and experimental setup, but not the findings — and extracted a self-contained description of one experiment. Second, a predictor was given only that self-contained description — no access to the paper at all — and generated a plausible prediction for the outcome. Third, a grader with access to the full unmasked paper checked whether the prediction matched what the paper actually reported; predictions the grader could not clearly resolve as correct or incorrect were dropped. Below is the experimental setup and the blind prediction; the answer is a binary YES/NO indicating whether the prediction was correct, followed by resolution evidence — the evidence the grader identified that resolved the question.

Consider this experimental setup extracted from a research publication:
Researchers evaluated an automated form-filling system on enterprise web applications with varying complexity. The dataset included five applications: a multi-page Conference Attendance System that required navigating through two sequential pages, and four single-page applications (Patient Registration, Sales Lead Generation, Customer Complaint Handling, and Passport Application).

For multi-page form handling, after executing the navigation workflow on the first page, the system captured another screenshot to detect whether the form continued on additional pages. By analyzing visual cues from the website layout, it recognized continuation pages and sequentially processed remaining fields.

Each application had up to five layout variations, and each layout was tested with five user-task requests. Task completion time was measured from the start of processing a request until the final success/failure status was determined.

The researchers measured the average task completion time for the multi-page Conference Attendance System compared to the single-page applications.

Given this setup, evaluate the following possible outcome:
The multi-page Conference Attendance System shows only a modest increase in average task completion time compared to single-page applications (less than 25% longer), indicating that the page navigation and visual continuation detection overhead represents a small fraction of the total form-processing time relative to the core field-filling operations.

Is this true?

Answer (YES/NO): NO